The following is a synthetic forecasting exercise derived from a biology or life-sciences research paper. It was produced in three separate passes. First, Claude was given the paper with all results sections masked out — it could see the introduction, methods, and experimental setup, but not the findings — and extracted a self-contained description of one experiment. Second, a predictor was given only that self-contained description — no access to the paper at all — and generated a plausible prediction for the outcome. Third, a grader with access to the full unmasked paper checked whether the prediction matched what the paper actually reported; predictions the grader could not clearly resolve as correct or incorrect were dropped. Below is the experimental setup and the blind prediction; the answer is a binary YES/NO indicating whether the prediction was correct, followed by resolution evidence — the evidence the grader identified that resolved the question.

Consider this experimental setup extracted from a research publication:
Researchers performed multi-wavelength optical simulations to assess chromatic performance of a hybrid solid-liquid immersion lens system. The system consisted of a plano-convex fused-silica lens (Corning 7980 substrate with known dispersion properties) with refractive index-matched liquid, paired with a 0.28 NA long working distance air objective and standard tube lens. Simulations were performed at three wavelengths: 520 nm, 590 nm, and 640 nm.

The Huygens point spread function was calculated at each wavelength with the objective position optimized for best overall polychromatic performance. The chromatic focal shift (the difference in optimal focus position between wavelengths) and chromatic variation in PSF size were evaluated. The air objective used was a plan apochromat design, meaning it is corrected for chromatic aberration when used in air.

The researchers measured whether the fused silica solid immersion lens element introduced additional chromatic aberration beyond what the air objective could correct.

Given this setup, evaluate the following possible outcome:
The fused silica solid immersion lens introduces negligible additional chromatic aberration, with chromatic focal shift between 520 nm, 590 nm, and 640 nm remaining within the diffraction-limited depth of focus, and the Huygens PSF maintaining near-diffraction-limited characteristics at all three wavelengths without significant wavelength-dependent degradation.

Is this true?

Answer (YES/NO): YES